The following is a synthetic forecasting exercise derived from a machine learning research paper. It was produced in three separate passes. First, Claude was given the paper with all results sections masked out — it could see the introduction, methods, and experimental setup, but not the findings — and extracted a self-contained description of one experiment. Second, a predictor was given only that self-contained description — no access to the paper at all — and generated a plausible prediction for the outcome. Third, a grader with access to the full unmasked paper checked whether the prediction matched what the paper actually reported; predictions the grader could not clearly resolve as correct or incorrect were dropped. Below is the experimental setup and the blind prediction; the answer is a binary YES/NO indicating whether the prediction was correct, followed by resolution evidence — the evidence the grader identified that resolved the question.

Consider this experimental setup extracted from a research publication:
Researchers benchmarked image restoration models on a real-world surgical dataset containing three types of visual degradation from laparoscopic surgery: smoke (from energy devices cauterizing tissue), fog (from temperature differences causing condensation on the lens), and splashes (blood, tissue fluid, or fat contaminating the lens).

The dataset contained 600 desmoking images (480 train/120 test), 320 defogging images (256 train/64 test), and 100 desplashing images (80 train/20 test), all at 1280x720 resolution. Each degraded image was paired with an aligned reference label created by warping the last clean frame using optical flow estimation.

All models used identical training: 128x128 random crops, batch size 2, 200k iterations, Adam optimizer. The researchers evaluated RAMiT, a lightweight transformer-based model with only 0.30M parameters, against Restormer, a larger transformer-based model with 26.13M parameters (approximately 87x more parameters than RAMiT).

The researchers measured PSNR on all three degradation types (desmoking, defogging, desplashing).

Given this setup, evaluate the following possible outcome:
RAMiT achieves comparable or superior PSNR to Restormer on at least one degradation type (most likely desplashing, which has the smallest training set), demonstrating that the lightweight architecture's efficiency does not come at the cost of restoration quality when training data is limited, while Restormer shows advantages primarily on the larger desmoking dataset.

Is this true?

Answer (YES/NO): NO